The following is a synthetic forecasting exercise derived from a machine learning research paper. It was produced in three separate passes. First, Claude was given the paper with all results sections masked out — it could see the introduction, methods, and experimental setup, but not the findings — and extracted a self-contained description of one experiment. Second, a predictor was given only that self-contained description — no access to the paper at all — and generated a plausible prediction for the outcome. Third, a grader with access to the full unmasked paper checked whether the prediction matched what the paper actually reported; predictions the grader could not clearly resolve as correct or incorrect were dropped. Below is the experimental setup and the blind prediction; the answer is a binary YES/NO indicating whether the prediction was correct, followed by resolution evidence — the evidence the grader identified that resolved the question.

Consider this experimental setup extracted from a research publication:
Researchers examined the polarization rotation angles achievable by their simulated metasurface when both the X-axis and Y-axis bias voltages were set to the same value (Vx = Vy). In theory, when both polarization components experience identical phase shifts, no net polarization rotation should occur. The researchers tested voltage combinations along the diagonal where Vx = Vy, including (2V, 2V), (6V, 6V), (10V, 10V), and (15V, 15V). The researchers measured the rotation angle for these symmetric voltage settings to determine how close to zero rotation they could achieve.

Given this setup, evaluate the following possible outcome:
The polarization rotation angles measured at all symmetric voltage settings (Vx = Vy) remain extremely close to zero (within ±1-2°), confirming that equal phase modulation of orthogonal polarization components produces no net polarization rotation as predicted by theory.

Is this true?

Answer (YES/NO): NO